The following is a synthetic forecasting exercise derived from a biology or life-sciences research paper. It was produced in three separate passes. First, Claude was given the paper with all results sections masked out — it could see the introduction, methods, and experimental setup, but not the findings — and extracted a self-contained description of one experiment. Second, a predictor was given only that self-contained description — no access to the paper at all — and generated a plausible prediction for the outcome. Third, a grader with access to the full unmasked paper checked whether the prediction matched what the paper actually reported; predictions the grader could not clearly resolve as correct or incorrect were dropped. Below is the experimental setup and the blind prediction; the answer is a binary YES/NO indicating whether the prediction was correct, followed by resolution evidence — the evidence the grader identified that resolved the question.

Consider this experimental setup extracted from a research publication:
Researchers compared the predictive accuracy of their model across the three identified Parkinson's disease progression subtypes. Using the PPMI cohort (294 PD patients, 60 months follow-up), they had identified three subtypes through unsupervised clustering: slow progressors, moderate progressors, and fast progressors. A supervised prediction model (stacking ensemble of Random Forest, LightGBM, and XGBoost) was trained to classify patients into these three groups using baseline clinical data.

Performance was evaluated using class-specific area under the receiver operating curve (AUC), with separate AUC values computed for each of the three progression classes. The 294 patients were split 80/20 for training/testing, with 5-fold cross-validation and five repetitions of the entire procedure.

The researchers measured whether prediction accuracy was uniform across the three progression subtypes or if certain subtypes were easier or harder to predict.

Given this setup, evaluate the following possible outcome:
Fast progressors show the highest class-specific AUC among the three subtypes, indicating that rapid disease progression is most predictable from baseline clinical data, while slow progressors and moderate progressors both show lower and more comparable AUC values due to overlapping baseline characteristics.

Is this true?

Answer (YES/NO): NO